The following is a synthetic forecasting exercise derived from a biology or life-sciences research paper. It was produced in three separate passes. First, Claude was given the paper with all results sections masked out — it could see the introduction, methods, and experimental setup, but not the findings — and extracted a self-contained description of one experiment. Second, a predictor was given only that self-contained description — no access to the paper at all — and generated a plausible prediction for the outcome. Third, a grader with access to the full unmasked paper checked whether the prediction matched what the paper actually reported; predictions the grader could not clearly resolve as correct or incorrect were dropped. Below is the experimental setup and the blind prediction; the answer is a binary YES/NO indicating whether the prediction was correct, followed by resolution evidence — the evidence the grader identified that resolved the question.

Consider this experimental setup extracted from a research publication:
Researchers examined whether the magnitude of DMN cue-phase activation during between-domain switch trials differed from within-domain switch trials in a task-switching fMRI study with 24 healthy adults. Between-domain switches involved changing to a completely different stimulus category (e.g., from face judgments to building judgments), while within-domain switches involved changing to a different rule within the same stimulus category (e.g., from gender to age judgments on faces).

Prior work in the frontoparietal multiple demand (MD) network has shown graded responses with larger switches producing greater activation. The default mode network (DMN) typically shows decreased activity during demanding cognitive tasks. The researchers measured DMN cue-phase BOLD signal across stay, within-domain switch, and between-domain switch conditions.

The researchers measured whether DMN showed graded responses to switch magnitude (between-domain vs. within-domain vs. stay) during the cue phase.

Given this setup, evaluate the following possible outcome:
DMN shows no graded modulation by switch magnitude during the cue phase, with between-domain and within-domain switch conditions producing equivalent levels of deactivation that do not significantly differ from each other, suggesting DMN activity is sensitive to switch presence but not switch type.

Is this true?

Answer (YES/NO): NO